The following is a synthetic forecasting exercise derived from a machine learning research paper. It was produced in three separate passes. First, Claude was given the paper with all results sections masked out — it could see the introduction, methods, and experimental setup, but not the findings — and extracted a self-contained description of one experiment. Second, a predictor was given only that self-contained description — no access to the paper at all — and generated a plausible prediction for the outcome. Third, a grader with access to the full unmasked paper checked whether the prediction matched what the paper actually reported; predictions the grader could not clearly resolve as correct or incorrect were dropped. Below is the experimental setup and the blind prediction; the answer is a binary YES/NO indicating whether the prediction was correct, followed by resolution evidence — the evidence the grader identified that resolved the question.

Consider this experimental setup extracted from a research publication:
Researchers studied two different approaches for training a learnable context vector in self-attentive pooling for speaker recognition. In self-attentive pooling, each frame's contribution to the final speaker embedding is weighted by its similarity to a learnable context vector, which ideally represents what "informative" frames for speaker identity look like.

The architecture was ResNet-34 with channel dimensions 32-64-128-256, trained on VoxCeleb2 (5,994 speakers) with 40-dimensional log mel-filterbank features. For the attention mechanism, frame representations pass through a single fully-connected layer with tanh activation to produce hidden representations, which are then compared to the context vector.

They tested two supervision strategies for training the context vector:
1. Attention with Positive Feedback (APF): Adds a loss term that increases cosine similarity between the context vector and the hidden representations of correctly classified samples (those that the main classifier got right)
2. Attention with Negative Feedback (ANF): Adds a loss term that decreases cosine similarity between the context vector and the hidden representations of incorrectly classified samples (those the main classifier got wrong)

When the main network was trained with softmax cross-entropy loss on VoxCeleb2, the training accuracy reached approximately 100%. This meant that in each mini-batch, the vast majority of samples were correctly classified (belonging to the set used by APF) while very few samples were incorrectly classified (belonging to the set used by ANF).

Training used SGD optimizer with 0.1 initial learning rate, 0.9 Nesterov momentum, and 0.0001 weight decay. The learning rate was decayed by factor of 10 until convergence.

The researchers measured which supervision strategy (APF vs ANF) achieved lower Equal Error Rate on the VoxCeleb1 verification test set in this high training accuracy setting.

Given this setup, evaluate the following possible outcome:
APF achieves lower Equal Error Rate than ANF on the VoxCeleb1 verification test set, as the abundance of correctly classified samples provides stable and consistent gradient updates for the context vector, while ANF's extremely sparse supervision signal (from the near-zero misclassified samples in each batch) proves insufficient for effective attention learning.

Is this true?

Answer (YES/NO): NO